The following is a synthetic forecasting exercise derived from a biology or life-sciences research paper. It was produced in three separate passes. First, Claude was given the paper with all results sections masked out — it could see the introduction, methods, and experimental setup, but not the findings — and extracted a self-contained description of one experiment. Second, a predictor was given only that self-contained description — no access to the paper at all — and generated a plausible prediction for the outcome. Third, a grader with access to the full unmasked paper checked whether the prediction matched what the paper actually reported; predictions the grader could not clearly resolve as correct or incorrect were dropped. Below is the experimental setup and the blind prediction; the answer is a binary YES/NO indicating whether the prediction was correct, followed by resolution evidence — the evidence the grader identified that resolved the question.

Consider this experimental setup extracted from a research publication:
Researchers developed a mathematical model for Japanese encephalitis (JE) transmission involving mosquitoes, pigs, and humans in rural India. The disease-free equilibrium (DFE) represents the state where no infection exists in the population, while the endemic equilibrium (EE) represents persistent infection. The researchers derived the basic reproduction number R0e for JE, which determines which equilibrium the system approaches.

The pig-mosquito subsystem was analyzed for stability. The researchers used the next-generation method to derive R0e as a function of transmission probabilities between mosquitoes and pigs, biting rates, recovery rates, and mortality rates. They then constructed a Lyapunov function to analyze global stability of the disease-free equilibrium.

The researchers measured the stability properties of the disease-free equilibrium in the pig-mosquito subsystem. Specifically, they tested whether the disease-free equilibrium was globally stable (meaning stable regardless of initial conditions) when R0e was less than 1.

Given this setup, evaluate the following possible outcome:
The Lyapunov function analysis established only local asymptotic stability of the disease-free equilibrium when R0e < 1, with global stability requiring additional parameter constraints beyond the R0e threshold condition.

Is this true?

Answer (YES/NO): NO